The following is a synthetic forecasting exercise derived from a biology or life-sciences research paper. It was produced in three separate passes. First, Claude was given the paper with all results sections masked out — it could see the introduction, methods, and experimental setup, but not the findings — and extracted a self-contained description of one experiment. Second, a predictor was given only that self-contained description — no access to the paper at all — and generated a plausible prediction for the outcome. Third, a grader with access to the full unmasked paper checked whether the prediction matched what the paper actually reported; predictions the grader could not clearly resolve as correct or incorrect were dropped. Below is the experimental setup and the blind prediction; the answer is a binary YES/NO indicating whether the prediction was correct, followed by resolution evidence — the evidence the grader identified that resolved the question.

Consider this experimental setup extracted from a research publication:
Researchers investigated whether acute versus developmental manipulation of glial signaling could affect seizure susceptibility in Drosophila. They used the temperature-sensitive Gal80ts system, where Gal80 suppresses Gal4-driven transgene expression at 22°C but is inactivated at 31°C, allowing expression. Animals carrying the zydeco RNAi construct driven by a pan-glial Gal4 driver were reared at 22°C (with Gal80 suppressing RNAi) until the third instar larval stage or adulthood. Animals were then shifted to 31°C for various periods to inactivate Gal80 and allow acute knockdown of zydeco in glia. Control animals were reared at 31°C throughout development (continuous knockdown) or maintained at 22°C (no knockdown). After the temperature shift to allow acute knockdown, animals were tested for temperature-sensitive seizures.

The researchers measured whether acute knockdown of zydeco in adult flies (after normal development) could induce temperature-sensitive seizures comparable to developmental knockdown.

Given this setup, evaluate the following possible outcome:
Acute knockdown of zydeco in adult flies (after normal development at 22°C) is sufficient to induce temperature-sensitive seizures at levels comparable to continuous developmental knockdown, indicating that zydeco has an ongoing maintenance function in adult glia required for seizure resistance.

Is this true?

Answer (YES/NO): YES